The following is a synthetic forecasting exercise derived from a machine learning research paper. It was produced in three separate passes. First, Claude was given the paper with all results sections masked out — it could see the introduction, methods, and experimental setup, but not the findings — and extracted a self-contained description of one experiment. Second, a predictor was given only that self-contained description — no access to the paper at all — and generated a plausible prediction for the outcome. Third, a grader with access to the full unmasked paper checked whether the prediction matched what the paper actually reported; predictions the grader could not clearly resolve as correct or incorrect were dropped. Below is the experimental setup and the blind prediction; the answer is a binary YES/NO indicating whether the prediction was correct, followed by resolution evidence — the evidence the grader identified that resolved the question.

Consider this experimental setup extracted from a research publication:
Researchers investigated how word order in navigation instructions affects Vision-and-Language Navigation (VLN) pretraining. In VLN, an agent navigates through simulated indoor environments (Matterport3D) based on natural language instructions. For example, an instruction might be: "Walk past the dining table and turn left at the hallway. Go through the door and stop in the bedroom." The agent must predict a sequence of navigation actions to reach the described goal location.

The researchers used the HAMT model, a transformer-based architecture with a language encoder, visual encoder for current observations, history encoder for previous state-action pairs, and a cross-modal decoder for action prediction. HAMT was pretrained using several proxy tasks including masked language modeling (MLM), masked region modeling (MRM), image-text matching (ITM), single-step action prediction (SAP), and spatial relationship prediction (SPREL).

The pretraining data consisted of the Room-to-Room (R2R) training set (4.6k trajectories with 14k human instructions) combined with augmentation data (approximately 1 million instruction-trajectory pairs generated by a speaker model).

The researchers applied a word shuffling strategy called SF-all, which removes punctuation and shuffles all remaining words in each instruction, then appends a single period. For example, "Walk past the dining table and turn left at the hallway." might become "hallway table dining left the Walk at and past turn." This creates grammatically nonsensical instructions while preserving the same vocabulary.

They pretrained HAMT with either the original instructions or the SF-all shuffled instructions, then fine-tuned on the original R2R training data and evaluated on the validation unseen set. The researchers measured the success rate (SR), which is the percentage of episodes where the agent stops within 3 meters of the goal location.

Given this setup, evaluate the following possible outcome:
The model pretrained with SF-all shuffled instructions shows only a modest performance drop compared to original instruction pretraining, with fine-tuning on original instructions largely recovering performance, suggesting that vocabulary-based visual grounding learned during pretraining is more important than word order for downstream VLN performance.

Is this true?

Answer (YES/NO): YES